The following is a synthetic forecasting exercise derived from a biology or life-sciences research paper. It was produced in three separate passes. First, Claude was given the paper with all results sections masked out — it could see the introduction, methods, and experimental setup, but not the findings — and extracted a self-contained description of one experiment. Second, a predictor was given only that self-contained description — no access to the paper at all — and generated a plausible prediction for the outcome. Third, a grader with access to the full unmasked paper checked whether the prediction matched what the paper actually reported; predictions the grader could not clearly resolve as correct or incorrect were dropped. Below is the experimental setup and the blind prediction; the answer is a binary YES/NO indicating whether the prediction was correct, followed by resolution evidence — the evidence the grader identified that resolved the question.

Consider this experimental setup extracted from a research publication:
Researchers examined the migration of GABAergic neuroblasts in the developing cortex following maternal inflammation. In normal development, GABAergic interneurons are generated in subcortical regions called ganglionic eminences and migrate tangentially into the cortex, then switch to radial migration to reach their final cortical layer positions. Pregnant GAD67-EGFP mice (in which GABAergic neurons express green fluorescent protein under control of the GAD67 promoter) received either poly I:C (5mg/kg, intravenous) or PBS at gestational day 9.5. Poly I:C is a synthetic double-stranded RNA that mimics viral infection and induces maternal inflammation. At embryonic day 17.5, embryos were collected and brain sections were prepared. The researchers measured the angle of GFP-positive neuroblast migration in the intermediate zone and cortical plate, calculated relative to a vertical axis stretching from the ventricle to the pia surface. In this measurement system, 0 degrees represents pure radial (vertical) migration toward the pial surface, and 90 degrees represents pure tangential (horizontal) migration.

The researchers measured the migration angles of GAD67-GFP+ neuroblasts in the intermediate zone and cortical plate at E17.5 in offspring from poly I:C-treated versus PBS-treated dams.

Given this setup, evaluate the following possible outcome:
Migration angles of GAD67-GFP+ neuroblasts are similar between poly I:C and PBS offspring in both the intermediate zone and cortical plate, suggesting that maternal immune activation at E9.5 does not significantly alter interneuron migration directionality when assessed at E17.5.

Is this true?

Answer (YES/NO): NO